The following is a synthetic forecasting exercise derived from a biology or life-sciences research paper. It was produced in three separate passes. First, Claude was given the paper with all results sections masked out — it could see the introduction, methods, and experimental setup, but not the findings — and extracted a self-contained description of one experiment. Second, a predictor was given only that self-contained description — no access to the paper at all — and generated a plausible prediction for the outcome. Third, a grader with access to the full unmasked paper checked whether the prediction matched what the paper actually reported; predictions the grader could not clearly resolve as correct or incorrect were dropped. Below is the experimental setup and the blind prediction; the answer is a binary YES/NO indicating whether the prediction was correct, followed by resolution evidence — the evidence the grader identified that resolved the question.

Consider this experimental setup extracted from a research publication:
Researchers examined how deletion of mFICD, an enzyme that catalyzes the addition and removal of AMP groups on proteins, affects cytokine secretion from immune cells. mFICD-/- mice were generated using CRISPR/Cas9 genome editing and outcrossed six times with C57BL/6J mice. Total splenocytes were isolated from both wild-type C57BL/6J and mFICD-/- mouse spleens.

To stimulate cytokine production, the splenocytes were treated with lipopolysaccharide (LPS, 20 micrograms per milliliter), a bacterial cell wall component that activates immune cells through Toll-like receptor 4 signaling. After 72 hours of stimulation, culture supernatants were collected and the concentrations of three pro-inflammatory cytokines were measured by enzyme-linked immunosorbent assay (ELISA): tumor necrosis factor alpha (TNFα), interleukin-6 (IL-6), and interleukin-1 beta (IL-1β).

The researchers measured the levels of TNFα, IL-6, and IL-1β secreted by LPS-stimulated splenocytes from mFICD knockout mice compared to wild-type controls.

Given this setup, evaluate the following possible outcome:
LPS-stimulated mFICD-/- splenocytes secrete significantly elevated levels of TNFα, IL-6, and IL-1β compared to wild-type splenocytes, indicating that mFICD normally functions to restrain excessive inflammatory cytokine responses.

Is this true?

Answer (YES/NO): NO